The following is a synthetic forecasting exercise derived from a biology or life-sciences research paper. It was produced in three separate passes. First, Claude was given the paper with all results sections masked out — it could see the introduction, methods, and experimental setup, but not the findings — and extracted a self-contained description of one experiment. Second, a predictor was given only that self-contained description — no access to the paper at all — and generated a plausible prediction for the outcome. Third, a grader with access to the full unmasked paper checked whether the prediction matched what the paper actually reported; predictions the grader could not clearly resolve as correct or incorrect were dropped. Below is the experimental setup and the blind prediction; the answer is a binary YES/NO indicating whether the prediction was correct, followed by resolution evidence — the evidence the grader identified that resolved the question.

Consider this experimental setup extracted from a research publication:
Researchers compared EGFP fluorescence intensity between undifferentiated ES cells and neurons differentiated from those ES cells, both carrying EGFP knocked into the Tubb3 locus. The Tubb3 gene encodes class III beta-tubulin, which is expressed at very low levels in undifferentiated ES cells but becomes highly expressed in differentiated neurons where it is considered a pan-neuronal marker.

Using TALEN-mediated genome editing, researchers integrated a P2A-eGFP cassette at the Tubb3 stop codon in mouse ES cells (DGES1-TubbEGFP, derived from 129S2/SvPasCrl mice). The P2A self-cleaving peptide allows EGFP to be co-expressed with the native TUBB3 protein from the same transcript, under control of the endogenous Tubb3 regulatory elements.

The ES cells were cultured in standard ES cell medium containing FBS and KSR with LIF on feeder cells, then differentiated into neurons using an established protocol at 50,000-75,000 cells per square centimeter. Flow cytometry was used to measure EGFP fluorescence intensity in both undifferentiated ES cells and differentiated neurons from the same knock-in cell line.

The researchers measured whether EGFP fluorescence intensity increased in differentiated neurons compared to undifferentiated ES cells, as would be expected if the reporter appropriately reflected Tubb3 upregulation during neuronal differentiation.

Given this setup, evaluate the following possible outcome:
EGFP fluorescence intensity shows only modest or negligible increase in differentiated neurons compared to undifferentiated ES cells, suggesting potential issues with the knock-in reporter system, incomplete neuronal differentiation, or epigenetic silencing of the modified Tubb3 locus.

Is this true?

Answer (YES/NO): NO